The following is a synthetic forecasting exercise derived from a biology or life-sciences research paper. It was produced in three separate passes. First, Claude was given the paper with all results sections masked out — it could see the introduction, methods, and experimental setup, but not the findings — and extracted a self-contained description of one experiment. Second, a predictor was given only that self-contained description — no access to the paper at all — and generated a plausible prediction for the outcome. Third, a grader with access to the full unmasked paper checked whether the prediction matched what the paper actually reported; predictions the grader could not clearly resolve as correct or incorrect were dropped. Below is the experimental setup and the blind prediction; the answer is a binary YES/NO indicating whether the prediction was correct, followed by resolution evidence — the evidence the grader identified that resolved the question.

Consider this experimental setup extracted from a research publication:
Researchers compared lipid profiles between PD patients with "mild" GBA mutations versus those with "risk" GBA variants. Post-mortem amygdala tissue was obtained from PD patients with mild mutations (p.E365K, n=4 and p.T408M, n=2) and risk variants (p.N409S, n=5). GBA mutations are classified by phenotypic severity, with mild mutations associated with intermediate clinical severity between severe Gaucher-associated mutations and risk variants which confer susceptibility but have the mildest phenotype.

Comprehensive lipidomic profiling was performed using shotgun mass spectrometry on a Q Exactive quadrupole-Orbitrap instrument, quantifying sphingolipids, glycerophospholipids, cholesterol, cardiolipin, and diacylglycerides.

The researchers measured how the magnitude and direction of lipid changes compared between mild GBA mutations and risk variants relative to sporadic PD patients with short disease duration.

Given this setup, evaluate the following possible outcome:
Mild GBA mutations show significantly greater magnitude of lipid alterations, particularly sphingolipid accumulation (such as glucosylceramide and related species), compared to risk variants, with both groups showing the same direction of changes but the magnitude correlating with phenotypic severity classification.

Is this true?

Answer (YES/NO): NO